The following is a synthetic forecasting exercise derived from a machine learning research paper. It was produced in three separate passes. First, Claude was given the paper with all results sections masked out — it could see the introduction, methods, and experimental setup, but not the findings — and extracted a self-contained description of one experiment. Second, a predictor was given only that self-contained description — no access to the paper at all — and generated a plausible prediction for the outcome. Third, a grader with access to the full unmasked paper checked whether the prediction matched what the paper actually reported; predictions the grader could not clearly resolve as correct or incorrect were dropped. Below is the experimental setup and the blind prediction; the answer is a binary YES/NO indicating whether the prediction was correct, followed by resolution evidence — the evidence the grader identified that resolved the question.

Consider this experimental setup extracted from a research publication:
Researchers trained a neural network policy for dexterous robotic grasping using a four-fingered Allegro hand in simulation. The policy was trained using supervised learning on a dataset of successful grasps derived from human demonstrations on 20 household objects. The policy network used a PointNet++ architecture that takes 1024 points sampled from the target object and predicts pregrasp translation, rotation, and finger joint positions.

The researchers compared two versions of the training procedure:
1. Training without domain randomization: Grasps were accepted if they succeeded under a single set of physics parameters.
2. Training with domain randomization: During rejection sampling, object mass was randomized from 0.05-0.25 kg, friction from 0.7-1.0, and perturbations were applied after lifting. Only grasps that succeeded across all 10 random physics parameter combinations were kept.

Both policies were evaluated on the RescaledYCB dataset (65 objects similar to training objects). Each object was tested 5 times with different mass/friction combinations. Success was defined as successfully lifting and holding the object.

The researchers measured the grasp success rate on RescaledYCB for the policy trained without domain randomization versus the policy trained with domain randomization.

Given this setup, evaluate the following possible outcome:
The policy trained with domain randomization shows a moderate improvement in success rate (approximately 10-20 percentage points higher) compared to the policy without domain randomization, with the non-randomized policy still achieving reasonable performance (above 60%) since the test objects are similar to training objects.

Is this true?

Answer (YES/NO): NO